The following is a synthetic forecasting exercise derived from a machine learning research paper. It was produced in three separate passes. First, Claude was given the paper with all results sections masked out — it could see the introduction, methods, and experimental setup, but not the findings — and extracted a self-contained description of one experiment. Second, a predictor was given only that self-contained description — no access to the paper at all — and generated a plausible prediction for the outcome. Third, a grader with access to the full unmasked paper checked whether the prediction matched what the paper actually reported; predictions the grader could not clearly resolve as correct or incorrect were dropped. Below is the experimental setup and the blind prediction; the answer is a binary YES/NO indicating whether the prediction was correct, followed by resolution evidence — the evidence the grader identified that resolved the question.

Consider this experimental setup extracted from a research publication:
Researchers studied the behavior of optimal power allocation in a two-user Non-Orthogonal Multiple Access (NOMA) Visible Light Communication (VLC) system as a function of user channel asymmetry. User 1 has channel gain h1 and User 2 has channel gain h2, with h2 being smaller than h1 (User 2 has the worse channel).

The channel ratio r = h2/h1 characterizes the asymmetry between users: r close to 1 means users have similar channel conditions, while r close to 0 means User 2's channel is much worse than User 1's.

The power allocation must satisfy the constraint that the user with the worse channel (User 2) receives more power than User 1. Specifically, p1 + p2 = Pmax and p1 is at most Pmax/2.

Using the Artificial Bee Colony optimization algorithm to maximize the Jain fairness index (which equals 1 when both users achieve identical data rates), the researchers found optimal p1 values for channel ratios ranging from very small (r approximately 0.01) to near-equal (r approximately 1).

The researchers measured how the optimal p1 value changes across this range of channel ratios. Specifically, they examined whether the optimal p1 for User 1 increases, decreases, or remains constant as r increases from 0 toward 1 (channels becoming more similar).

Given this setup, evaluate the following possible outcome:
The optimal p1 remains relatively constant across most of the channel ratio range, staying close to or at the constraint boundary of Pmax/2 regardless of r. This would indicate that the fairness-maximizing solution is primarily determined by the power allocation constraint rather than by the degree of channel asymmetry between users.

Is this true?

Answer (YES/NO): NO